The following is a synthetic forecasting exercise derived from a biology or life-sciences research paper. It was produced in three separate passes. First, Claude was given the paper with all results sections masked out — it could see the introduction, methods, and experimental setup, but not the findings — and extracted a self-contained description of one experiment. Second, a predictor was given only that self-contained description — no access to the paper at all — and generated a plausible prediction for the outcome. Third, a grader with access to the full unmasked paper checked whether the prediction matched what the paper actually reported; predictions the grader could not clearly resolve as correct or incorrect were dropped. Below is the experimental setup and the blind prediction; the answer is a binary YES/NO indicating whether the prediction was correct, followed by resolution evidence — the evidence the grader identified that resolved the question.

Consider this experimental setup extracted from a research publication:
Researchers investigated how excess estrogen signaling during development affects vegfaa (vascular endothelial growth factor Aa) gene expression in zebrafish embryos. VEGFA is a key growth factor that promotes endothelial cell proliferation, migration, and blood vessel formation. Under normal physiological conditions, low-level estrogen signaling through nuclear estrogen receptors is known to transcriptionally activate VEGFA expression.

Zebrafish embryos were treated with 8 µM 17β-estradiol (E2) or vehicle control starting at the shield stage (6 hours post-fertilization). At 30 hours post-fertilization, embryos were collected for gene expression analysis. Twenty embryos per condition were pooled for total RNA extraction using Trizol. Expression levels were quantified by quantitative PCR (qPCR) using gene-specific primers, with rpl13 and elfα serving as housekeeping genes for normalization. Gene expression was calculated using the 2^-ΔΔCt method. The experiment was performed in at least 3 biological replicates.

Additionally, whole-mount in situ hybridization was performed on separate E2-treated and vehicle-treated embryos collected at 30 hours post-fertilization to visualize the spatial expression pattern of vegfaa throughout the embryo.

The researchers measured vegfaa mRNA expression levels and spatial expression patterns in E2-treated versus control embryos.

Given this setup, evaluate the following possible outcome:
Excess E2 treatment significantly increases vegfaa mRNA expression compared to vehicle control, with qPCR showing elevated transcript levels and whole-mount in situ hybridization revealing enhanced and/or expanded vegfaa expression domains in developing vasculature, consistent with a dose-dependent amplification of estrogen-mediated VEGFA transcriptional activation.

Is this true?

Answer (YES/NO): NO